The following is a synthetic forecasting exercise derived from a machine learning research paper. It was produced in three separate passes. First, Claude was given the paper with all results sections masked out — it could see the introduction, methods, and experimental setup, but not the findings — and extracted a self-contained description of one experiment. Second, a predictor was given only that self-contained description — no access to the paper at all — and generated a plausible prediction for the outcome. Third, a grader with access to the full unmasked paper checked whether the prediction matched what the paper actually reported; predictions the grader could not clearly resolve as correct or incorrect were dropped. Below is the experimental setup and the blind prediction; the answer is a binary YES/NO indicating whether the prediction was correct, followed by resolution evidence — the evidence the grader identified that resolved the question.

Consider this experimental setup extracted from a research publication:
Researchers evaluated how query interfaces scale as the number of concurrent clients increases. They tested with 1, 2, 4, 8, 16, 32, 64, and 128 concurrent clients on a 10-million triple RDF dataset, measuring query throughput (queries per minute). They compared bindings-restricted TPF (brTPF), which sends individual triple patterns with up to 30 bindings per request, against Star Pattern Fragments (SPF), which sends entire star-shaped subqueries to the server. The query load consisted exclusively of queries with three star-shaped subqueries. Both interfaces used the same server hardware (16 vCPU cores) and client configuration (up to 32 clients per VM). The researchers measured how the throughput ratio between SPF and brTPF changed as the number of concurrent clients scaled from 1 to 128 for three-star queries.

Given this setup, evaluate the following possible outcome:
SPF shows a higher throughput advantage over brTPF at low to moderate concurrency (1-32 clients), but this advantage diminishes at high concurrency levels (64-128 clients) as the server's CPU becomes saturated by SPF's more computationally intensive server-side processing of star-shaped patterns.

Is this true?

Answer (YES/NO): NO